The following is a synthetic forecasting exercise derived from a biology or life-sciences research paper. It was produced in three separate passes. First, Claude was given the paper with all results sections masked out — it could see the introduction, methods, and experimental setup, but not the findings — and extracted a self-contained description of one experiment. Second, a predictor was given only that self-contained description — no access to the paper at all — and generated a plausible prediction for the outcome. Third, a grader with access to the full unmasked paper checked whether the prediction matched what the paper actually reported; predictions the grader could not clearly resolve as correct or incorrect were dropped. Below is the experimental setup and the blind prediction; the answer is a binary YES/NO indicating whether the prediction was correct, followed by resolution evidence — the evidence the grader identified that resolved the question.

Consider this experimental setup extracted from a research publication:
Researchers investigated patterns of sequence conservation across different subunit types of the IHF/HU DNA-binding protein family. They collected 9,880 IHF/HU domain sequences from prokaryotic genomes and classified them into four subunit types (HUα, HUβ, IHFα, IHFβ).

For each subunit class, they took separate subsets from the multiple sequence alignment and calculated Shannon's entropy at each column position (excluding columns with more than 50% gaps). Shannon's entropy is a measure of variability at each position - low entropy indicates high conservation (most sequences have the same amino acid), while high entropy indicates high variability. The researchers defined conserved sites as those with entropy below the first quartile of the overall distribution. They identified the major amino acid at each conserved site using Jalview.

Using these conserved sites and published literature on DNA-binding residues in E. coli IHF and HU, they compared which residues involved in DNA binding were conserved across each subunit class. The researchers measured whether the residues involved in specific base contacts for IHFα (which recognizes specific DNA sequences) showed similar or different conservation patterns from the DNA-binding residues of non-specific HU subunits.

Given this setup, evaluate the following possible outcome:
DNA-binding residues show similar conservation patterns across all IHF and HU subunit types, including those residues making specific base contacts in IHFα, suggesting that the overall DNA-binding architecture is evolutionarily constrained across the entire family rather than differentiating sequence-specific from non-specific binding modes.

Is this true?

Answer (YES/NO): NO